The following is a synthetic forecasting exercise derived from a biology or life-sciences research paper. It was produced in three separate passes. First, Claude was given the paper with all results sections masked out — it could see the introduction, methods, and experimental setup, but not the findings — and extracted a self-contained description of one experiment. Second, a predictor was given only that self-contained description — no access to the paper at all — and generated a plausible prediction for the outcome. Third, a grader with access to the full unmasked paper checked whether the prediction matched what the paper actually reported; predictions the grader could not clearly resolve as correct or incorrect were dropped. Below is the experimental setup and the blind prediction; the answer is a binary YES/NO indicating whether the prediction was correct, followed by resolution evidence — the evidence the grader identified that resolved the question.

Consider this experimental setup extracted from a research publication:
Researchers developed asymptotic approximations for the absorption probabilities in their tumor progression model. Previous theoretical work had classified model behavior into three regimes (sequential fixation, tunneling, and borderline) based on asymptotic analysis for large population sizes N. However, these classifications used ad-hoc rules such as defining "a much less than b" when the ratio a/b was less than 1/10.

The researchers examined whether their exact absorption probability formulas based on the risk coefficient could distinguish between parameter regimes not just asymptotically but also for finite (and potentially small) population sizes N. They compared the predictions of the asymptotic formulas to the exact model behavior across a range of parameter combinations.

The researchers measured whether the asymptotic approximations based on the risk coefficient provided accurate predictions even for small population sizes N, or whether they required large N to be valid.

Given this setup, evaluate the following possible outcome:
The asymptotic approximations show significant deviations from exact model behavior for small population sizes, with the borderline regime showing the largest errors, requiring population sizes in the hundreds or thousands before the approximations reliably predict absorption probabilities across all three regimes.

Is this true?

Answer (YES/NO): NO